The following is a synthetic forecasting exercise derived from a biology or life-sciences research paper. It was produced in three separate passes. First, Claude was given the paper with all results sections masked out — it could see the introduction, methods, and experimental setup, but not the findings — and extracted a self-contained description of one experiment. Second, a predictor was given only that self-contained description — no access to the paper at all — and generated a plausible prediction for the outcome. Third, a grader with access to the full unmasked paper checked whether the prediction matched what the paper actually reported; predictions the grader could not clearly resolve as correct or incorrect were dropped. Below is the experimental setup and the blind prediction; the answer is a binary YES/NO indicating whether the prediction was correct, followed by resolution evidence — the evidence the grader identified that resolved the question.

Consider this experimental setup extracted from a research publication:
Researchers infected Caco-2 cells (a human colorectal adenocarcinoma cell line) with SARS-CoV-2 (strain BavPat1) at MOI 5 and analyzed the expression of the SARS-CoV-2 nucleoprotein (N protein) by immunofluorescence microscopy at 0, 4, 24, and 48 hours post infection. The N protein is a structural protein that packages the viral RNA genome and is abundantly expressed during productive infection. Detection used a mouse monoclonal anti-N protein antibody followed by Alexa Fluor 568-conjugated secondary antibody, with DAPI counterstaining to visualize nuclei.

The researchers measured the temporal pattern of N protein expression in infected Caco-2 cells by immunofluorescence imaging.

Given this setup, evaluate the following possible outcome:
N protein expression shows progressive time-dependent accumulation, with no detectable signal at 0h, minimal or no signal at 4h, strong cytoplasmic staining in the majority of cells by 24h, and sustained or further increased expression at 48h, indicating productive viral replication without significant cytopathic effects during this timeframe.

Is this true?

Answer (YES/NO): NO